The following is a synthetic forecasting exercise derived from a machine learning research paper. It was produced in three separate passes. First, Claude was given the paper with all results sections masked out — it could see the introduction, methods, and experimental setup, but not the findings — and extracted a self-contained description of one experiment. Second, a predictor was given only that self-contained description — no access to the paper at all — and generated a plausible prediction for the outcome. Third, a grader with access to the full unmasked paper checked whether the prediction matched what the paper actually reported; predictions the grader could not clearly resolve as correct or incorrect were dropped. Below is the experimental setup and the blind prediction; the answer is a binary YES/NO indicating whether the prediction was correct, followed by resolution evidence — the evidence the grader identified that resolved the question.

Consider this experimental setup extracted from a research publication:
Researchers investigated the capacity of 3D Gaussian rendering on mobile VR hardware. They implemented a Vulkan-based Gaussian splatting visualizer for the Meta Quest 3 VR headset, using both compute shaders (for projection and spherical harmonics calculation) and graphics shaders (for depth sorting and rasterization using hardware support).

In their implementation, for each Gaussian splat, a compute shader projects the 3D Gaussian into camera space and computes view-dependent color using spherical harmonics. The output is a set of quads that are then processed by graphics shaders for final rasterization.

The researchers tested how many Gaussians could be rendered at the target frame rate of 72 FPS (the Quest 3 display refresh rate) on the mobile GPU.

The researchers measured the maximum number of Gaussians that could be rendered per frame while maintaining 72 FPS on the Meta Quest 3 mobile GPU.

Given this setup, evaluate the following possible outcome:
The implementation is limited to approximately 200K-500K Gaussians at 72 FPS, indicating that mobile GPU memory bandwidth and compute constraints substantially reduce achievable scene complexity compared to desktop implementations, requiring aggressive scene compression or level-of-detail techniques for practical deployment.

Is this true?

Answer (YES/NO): NO